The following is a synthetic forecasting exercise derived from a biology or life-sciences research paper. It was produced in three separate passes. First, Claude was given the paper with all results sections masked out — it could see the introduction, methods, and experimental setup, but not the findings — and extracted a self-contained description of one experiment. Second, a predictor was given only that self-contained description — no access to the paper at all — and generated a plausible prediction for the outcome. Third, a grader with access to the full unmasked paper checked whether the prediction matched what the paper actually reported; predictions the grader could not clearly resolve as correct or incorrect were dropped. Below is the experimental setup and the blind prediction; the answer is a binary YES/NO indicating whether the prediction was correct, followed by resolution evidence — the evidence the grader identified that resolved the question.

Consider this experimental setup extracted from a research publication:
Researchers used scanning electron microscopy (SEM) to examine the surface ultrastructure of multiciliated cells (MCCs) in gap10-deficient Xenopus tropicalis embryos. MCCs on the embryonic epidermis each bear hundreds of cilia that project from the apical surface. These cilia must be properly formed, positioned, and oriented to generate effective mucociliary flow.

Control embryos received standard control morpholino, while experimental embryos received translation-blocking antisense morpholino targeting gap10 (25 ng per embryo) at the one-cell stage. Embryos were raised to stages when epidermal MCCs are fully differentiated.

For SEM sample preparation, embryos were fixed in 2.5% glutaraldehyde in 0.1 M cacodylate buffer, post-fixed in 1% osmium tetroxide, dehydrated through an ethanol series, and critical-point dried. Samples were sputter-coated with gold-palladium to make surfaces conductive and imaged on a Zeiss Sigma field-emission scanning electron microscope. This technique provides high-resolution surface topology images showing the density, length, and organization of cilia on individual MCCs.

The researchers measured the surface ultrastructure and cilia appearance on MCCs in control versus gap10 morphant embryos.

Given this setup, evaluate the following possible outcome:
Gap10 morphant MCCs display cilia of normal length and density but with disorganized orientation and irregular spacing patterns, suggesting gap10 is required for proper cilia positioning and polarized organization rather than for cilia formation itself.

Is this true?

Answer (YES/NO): NO